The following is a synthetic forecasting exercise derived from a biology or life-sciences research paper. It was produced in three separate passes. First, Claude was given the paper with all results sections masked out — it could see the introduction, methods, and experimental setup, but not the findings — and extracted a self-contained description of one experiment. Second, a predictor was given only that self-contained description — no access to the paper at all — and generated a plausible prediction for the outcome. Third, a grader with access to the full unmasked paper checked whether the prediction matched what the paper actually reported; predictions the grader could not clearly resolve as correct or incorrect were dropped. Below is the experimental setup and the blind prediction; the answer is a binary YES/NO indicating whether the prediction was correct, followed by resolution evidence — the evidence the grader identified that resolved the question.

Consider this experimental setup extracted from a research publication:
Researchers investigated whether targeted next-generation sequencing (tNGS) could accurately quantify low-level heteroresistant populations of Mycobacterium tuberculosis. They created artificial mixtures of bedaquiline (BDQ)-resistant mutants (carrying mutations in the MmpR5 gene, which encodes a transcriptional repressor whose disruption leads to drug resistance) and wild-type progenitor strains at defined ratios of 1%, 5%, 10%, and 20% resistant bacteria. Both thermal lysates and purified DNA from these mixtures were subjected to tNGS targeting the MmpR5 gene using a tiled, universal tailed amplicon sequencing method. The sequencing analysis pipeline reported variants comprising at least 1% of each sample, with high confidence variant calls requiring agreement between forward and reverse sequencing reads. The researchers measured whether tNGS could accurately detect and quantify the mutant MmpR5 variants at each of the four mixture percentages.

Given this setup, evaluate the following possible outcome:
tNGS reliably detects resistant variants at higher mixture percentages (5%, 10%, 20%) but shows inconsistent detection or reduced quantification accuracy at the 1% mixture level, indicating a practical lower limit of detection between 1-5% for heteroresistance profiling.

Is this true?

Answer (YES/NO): NO